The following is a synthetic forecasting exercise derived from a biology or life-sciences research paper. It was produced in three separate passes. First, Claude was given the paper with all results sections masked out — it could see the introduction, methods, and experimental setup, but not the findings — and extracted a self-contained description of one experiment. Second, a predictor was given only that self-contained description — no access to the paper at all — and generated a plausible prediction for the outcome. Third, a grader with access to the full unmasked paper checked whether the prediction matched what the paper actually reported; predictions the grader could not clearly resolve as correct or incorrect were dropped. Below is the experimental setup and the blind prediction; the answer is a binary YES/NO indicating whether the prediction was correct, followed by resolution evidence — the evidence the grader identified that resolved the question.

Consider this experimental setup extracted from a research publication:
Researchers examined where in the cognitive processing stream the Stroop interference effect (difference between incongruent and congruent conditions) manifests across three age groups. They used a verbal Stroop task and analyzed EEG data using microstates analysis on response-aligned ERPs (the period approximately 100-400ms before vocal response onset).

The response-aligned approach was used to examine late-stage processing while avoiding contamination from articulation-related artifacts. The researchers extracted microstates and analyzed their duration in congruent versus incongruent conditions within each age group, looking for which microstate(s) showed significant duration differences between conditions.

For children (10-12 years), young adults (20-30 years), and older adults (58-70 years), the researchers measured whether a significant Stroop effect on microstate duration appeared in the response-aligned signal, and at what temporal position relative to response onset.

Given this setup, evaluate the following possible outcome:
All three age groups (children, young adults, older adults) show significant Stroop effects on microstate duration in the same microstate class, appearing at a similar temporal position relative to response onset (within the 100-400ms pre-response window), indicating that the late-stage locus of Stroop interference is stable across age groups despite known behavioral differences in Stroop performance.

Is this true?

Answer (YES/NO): NO